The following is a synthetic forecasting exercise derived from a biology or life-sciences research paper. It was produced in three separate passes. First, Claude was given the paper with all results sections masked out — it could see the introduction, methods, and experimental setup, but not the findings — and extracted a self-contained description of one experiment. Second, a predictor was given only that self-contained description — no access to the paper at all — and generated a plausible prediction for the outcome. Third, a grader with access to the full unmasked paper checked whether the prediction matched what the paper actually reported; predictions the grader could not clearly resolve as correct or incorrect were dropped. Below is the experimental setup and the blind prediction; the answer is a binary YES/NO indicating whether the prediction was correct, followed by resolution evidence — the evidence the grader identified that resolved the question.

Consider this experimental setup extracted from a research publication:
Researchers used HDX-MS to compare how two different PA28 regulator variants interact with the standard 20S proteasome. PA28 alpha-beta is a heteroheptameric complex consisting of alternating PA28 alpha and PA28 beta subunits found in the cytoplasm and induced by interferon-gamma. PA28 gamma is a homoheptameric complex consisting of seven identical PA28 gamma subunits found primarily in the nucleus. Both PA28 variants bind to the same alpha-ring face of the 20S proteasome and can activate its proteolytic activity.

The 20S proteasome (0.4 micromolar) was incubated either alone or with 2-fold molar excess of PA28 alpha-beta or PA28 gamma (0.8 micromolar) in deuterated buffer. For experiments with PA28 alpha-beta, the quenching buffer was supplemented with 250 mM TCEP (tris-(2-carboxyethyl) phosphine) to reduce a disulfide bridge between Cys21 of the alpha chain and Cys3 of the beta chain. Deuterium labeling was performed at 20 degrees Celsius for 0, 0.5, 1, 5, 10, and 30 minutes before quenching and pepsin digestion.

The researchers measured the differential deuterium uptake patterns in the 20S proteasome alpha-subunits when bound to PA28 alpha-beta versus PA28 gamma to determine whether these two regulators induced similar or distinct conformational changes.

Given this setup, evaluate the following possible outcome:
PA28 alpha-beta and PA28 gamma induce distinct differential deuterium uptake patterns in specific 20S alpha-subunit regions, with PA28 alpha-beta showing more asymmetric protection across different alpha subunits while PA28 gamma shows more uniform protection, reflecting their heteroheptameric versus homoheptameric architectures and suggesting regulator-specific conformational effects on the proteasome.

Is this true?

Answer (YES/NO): NO